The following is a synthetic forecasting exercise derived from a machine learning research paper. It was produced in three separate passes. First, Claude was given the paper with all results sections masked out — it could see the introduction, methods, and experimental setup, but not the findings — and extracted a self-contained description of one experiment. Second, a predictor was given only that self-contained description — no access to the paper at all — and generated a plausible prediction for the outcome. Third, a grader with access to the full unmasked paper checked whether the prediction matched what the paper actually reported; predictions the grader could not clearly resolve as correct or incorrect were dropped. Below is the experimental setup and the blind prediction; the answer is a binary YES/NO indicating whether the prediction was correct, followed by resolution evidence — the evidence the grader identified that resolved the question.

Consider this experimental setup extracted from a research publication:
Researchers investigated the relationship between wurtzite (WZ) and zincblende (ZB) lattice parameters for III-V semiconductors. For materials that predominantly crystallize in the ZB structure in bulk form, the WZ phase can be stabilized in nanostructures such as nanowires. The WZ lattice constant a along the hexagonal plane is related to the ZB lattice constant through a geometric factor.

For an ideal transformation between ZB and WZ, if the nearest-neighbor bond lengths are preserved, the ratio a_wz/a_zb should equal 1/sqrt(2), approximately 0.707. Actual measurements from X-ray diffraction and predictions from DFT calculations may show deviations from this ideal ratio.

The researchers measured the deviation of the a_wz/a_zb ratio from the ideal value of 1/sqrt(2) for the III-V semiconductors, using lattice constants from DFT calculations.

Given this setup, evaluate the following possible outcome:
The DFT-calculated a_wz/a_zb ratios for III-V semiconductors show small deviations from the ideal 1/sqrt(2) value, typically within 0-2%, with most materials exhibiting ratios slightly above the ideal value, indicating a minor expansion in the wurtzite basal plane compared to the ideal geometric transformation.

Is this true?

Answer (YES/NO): NO